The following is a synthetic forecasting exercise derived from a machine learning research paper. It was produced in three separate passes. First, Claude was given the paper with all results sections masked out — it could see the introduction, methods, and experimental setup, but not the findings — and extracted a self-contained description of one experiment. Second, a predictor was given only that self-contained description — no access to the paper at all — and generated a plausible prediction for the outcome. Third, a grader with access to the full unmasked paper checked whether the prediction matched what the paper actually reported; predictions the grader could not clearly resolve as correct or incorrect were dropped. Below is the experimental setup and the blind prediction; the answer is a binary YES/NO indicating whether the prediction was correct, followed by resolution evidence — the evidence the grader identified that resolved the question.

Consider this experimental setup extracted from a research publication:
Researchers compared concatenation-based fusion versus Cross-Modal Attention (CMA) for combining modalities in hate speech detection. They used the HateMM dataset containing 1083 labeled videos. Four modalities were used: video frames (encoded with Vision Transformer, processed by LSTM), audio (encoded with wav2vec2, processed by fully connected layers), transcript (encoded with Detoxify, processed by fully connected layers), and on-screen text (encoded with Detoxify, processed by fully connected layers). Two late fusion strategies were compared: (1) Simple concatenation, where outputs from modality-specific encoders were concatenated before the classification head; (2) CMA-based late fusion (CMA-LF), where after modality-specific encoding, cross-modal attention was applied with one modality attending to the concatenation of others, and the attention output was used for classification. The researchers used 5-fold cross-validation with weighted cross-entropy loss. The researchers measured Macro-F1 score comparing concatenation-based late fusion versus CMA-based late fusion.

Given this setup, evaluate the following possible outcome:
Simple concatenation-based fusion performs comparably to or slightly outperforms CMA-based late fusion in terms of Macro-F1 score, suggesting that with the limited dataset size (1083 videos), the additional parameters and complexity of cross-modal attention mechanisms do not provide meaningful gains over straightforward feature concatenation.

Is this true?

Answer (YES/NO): YES